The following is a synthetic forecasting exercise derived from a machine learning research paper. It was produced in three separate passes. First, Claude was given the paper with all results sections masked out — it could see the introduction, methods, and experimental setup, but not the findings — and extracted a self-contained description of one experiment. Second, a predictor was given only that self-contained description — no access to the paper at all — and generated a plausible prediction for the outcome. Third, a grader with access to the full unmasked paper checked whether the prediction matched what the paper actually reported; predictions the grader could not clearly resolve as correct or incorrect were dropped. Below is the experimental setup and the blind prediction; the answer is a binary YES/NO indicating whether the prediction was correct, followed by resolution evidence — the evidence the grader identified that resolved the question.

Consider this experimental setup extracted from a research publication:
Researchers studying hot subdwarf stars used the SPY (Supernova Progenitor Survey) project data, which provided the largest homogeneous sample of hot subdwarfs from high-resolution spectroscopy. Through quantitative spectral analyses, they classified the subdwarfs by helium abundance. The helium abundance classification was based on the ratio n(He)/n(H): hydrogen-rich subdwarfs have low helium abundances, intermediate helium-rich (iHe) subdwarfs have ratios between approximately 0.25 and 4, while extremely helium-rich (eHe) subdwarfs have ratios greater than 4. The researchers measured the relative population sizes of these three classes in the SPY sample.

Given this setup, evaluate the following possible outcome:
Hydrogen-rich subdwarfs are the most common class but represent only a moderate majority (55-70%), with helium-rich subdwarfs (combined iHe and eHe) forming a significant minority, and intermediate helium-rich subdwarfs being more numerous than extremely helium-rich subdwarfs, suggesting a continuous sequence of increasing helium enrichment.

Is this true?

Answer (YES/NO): NO